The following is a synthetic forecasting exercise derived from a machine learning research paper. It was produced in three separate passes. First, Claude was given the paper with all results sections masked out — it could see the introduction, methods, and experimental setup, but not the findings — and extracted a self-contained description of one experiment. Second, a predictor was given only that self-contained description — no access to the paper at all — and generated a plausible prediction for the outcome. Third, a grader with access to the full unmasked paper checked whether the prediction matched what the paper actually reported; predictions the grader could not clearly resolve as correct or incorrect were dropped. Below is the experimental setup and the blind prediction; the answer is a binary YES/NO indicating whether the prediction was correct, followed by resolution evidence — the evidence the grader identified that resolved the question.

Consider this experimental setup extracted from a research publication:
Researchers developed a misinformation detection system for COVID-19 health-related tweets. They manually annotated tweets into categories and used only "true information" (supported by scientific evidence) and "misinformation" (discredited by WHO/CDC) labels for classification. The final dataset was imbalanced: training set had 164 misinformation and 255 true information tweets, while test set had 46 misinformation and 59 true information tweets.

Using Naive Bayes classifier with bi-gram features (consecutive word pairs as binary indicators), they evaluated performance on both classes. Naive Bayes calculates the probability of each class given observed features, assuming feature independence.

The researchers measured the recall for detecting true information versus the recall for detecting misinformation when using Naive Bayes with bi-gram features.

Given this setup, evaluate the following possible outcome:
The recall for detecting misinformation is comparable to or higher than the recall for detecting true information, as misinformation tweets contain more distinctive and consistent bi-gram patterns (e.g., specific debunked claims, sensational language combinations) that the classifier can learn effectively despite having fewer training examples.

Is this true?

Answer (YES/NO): NO